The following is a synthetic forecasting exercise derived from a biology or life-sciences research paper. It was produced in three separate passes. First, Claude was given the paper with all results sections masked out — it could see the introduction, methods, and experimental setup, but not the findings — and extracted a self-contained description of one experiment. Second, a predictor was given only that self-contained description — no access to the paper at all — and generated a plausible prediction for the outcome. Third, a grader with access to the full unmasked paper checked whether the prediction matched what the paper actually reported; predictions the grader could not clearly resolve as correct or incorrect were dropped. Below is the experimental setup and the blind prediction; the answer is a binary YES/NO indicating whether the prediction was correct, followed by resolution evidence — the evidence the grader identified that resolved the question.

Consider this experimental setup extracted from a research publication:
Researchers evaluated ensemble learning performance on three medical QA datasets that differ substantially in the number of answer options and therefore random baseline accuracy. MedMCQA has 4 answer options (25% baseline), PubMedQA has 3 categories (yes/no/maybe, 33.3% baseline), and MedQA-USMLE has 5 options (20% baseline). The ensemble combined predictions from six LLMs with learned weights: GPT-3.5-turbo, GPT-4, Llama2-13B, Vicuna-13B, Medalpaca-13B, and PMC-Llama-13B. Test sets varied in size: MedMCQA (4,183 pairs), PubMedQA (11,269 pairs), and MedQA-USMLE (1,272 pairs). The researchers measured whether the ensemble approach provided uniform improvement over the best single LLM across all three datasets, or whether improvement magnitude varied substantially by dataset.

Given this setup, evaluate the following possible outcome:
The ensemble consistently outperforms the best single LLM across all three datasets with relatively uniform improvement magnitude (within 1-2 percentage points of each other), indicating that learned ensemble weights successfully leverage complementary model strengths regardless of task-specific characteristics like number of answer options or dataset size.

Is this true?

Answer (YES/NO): NO